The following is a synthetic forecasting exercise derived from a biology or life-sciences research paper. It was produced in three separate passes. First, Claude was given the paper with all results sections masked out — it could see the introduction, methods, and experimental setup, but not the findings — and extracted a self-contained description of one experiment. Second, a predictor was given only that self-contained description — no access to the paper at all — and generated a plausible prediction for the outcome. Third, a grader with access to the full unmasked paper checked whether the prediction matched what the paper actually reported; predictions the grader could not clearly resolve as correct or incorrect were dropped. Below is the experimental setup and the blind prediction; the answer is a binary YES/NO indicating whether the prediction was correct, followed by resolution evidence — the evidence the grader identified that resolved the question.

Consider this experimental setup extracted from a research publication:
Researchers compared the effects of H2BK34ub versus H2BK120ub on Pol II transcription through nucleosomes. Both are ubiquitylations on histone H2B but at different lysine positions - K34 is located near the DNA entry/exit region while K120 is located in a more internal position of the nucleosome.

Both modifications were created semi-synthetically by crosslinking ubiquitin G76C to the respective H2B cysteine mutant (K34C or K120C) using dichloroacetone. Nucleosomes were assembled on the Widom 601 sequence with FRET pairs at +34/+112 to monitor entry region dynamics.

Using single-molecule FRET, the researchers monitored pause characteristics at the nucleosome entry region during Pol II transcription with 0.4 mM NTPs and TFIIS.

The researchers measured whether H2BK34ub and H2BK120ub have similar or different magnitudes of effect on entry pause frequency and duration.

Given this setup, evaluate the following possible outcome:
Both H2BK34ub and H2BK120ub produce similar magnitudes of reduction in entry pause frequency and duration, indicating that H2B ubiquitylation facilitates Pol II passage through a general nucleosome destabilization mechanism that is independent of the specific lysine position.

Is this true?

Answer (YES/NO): NO